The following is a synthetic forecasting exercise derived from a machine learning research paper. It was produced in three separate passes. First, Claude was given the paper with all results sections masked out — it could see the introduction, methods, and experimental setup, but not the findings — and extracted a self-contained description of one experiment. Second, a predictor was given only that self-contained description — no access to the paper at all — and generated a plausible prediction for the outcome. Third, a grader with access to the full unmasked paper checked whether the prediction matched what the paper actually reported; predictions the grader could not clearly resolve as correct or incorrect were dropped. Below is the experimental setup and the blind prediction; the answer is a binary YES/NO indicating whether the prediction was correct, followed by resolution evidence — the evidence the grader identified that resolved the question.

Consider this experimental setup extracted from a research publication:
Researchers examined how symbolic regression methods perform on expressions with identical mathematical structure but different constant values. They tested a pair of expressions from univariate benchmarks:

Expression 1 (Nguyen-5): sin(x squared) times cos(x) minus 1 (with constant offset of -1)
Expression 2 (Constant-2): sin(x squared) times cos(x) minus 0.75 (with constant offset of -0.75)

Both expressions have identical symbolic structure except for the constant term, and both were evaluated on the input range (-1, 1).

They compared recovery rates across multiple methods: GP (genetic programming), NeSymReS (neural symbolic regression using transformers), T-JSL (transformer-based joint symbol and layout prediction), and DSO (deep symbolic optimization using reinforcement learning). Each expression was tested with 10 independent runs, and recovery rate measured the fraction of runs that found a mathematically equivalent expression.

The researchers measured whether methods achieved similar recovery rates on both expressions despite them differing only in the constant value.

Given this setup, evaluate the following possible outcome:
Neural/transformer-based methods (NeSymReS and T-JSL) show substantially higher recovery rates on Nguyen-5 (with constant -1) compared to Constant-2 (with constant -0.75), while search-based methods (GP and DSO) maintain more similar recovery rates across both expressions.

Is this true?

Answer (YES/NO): NO